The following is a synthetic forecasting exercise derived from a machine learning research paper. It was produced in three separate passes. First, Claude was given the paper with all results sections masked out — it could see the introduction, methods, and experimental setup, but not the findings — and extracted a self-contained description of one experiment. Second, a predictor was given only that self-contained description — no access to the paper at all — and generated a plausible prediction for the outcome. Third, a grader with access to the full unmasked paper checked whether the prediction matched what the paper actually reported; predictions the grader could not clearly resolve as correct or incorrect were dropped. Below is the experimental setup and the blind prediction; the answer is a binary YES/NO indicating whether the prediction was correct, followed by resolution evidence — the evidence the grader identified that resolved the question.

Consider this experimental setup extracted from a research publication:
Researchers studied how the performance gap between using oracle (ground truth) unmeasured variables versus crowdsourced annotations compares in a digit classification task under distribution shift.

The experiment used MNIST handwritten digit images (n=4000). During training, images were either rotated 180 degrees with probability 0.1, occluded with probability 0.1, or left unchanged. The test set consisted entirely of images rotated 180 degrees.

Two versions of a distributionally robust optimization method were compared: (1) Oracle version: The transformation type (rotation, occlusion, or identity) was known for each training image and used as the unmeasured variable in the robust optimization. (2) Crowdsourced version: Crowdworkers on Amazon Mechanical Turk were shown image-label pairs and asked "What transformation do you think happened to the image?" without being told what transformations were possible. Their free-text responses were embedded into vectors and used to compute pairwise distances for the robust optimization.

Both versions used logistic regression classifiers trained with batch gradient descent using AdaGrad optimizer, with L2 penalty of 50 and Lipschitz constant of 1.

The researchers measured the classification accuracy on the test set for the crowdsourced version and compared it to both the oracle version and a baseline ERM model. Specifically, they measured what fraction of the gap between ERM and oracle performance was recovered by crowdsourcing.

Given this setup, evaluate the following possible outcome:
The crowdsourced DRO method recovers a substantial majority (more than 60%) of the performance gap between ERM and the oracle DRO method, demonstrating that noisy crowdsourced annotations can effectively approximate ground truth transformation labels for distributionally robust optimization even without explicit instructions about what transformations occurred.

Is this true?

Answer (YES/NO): NO